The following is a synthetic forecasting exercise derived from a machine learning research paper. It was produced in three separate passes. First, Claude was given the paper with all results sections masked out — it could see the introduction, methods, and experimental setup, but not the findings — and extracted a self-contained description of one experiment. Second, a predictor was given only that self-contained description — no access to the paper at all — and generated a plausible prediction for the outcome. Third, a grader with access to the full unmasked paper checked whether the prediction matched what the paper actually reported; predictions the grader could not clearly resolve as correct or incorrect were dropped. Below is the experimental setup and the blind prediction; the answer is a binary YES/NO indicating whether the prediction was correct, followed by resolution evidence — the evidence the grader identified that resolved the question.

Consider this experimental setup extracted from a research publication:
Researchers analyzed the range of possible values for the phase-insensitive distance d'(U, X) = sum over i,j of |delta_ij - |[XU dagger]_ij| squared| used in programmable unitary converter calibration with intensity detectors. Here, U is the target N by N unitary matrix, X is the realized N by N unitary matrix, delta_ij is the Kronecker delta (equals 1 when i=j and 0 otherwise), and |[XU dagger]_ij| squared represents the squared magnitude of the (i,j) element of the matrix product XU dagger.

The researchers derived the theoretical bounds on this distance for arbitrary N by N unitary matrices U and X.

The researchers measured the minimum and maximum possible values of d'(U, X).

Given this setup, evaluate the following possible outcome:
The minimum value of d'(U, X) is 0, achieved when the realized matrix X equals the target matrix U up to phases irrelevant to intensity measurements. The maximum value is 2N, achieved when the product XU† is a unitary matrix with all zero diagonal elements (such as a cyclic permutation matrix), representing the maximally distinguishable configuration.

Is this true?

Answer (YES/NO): YES